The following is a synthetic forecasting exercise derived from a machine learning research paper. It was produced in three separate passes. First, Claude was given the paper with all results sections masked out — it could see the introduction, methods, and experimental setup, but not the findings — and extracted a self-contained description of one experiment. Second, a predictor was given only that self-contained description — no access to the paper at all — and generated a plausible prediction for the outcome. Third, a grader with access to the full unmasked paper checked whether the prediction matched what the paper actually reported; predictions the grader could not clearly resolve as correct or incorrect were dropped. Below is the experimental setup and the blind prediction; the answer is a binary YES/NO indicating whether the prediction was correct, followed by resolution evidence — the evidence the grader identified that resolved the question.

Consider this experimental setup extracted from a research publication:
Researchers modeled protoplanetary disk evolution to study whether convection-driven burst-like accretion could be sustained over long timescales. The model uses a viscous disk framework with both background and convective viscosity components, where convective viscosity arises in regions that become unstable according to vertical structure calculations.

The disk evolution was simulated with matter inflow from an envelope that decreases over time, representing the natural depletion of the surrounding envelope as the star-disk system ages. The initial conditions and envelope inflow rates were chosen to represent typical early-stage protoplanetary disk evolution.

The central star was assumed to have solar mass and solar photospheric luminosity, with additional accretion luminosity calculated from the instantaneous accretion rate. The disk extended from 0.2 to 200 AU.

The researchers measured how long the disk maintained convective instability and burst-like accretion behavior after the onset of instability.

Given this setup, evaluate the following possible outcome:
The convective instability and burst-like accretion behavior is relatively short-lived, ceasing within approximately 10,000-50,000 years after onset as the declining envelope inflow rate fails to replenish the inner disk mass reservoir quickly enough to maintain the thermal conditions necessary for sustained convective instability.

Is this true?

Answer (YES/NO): NO